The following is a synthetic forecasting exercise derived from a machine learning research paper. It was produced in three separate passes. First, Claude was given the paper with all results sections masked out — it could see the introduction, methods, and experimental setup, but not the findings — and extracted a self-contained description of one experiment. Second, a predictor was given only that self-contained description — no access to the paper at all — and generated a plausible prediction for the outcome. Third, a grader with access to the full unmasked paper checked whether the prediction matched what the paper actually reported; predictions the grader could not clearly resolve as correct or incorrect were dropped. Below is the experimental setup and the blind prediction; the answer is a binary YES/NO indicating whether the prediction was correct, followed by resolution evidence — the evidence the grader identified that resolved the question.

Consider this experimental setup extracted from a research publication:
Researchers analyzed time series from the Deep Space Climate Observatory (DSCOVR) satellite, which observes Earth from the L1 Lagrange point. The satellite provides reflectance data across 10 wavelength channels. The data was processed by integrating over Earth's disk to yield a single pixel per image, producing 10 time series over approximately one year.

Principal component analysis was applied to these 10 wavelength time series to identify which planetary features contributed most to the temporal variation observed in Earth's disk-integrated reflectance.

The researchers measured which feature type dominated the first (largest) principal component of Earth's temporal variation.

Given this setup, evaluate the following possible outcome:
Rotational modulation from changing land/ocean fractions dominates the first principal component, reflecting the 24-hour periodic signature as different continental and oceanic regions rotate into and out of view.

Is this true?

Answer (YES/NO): NO